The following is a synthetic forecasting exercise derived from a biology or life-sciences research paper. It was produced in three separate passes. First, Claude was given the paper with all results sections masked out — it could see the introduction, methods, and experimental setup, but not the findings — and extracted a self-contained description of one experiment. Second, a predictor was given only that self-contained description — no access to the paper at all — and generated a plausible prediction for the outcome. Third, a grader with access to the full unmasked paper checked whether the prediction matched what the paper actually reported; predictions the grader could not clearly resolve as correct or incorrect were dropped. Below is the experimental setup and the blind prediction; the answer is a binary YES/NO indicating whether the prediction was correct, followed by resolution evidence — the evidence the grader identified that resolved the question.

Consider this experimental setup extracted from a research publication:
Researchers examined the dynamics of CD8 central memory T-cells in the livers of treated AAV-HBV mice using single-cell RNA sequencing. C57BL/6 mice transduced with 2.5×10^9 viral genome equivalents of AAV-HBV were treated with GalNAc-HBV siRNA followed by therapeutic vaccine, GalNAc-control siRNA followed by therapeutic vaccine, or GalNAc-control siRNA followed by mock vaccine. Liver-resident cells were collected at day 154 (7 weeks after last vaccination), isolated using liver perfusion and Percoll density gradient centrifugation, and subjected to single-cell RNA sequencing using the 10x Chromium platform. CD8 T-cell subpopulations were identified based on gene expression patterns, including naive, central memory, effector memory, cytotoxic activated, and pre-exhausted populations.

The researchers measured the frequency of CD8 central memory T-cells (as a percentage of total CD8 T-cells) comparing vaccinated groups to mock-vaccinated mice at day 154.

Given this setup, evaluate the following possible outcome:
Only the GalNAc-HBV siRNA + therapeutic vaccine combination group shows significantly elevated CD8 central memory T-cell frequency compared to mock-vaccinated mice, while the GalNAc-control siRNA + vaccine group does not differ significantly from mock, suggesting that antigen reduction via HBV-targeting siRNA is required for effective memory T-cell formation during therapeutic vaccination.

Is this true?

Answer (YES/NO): NO